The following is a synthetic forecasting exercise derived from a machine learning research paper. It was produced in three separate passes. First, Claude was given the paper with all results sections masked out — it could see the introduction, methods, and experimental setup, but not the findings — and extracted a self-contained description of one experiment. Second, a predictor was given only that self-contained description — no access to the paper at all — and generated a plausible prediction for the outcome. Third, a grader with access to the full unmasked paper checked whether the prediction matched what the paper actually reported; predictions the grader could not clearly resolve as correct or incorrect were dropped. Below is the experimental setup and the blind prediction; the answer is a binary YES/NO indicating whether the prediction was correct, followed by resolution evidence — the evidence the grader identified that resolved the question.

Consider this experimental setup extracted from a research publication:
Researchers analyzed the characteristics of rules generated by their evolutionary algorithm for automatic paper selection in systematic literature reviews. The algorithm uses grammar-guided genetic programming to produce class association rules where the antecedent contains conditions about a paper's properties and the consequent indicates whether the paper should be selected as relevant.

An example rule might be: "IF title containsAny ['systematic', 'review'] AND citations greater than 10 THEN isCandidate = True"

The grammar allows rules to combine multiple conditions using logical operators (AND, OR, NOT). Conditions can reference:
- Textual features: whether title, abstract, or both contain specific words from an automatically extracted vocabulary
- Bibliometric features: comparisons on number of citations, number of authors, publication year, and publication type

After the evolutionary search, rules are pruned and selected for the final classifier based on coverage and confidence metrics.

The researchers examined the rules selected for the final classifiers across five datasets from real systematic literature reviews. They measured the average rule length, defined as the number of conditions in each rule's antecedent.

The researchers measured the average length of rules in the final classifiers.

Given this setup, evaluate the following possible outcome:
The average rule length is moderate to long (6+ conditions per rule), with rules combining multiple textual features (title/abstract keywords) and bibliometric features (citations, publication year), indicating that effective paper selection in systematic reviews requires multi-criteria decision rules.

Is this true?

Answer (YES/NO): YES